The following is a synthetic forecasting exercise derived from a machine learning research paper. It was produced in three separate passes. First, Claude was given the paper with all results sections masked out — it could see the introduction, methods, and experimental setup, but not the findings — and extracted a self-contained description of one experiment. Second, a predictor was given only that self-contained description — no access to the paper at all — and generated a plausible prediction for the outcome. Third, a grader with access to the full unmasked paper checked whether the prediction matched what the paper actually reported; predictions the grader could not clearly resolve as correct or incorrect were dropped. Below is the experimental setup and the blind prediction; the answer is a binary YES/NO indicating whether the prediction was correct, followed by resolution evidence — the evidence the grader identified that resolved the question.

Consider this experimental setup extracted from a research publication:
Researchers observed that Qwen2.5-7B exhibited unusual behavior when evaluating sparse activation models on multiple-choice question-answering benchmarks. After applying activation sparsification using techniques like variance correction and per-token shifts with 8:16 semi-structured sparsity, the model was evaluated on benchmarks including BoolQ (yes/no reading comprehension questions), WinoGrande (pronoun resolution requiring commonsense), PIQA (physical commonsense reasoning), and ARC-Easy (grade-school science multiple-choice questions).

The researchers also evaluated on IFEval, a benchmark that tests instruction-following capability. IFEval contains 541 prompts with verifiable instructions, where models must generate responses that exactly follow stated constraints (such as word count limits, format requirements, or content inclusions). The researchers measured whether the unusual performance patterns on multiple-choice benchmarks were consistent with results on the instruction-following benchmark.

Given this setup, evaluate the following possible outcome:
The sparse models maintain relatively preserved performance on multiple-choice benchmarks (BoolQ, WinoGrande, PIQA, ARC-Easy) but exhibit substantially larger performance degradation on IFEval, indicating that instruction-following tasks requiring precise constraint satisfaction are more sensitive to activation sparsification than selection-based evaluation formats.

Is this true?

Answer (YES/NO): YES